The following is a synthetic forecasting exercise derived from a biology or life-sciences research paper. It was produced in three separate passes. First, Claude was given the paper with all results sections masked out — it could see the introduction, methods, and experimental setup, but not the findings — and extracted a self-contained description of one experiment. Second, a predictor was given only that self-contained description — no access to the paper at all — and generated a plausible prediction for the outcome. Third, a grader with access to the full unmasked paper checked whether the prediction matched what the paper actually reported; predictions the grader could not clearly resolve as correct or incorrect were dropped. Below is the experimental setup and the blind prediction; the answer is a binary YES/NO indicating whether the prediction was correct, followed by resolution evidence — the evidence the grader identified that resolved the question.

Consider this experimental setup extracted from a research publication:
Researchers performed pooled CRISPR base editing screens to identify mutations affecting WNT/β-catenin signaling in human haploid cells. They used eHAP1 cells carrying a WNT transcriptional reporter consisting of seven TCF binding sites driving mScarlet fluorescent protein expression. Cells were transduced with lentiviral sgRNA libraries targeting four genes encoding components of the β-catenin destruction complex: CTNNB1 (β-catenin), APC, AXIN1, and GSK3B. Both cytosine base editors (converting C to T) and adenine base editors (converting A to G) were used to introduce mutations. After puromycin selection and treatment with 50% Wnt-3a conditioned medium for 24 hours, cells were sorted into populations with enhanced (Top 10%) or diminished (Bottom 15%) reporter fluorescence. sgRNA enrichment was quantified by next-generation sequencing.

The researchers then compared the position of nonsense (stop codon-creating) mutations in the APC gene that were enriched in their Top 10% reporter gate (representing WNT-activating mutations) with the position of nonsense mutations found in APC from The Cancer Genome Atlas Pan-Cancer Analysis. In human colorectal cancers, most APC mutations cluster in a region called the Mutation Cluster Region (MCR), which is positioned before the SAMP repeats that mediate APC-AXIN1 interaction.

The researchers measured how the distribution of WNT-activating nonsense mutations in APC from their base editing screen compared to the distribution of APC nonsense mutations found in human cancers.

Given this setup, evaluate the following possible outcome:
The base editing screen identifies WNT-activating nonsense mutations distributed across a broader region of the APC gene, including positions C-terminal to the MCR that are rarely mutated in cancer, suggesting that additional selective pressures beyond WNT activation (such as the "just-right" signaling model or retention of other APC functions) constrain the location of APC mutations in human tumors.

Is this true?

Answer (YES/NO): NO